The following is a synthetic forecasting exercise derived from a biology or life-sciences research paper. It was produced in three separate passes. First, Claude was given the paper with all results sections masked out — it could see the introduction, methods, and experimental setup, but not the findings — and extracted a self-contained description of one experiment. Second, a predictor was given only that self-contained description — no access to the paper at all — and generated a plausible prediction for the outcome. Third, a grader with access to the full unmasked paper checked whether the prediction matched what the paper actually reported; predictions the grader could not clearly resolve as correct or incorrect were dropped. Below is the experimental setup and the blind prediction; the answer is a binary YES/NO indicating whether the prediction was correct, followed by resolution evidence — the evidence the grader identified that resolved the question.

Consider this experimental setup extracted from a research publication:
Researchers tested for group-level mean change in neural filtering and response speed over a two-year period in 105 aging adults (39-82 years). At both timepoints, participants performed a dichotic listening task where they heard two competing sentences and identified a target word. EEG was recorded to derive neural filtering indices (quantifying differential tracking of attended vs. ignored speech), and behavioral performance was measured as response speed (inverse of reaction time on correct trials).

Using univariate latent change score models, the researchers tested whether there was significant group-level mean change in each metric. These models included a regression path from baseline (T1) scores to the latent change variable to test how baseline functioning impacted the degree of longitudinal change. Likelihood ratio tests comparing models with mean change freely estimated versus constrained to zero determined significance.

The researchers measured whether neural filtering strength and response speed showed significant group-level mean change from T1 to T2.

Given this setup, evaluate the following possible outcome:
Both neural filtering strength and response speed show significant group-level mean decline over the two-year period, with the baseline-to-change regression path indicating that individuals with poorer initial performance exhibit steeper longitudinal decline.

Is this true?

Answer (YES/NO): NO